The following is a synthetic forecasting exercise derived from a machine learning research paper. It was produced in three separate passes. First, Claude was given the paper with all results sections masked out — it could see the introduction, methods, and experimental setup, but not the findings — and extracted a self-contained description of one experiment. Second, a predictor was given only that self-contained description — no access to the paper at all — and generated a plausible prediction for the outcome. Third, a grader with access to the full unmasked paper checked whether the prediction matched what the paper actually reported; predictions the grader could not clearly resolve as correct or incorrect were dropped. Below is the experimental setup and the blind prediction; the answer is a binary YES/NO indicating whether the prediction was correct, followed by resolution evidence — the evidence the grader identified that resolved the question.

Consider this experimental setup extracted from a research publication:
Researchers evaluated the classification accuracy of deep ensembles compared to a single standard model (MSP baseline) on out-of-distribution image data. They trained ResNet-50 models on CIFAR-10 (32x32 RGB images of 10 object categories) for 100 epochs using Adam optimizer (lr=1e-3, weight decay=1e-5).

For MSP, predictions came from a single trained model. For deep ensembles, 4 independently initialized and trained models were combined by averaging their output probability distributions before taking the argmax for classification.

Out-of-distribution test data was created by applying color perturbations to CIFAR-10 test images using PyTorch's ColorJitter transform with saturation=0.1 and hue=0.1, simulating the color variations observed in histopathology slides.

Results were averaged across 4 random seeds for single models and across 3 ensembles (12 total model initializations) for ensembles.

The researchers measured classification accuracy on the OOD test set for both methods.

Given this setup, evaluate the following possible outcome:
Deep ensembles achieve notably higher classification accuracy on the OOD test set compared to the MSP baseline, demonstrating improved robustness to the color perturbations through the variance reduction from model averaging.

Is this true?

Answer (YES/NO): YES